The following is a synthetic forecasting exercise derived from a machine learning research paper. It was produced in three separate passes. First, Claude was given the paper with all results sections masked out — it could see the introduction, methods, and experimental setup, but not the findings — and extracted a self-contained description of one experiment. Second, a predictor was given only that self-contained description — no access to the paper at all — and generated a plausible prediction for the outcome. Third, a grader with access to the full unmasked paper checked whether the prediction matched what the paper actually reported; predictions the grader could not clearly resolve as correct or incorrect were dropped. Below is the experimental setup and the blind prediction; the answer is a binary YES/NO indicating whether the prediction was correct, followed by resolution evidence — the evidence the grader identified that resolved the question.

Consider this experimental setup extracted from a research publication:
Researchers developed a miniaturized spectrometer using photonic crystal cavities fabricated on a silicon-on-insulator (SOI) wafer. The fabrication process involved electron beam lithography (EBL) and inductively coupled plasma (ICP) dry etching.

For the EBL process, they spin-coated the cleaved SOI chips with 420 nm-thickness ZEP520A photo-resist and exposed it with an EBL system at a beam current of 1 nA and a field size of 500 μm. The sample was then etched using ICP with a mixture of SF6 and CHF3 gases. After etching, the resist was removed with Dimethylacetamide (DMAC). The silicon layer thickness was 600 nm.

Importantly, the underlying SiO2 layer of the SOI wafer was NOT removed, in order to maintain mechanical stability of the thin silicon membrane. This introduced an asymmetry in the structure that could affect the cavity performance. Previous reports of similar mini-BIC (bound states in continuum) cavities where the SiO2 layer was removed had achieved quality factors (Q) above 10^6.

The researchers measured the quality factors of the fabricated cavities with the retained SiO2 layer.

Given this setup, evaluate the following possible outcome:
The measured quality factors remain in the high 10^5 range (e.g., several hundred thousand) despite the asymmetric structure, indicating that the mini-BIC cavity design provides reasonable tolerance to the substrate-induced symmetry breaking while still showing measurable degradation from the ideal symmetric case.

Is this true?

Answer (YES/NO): NO